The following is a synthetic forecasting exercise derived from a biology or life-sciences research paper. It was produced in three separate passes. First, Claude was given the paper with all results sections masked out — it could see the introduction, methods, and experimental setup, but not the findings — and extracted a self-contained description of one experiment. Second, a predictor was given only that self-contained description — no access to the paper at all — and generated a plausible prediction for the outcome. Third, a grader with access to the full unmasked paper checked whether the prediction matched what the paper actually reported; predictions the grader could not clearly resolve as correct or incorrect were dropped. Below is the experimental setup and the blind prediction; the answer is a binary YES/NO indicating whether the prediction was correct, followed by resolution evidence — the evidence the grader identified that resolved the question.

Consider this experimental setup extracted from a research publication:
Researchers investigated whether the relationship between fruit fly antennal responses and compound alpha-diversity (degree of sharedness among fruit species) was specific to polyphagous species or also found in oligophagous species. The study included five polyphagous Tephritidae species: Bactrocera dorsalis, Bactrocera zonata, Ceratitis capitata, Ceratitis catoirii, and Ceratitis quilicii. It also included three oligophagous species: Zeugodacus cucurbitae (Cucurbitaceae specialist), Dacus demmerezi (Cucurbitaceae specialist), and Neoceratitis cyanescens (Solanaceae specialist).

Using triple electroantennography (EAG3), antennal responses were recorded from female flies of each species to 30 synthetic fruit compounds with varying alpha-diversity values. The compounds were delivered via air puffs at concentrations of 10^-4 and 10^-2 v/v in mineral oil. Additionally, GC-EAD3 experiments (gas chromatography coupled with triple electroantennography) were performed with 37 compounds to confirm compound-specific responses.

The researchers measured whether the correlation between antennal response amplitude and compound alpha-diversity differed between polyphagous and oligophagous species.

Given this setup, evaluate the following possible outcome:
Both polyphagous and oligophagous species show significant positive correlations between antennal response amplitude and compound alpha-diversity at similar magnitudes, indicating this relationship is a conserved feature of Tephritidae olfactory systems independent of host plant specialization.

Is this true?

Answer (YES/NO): NO